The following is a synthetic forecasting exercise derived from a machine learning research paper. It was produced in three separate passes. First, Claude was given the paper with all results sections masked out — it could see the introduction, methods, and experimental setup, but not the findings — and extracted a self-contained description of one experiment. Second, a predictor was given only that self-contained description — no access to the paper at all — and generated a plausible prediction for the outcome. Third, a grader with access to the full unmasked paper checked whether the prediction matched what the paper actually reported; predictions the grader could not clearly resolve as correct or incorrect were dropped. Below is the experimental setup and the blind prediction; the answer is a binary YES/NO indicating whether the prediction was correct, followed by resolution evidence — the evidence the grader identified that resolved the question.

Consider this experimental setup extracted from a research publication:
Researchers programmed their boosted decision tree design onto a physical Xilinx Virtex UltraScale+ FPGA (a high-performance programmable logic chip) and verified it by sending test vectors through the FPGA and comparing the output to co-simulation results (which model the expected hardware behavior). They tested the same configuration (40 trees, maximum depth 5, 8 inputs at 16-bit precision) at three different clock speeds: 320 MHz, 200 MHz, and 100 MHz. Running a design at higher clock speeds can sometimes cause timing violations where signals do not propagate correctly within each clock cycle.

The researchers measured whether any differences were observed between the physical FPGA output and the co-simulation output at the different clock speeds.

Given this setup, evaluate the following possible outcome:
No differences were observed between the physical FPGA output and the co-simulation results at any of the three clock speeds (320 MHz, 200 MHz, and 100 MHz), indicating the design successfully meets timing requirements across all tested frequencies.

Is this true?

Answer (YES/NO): YES